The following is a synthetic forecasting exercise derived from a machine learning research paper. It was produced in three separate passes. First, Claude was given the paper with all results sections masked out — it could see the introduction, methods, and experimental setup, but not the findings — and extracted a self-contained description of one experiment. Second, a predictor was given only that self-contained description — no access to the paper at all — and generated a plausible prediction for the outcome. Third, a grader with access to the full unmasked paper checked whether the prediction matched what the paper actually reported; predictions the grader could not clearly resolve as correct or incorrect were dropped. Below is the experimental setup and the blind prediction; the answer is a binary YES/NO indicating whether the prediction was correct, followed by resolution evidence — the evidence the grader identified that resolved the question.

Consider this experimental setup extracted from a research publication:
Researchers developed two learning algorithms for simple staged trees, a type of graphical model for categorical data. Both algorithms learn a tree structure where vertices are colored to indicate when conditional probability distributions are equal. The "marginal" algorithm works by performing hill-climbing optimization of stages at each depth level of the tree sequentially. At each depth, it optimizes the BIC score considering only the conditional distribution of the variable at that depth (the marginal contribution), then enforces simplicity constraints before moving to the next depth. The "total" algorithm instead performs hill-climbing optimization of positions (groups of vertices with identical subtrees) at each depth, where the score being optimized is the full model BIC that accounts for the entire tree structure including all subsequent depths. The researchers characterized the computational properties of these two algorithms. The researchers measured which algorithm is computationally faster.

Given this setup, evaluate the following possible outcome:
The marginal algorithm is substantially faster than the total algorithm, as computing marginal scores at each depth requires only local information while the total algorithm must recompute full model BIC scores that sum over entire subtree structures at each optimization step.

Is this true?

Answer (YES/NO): YES